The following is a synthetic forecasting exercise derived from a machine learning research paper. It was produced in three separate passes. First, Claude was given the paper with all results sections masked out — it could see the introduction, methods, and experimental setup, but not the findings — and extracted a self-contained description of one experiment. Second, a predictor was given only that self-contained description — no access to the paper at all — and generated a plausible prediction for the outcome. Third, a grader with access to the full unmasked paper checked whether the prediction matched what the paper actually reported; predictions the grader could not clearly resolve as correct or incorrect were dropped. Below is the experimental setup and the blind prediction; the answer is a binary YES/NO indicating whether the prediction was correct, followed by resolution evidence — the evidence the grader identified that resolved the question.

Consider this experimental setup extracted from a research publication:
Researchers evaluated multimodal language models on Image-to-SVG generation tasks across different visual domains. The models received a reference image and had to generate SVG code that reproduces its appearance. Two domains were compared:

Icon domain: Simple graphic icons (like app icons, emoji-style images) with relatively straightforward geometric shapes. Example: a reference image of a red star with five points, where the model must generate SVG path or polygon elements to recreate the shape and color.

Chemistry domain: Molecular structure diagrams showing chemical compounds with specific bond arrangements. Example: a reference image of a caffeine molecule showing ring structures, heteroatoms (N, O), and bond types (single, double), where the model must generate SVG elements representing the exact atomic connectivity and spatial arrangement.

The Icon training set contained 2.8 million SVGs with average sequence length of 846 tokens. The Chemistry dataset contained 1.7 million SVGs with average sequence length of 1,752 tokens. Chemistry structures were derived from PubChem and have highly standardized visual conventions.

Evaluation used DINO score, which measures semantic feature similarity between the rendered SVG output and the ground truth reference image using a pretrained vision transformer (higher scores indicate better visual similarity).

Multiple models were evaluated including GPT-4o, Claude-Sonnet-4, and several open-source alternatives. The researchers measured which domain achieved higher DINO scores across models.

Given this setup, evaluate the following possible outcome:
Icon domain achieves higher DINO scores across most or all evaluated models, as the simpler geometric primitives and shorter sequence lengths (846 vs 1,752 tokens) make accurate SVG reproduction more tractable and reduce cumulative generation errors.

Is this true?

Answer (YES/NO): NO